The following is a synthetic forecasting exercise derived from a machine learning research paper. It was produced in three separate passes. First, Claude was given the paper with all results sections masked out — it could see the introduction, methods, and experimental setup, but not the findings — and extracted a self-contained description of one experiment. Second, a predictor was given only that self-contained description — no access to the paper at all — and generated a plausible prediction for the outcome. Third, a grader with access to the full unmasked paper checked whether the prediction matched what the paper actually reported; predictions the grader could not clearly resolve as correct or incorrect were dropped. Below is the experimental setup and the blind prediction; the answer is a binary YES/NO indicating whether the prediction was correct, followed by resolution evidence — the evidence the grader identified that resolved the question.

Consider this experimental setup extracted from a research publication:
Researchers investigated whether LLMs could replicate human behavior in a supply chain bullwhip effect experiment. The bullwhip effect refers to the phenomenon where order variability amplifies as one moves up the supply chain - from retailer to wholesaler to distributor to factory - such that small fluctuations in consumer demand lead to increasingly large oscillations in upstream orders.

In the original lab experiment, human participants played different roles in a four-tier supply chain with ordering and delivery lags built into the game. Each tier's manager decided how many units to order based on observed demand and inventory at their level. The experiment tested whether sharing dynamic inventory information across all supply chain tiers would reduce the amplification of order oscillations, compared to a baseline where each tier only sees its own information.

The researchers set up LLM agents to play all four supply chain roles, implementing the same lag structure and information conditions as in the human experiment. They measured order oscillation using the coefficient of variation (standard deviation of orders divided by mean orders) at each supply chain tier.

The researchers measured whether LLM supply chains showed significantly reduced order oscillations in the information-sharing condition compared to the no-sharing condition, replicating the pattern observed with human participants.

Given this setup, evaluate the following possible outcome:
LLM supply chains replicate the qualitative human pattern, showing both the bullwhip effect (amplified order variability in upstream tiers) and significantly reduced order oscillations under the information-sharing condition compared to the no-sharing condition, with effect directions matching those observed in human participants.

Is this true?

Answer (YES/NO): NO